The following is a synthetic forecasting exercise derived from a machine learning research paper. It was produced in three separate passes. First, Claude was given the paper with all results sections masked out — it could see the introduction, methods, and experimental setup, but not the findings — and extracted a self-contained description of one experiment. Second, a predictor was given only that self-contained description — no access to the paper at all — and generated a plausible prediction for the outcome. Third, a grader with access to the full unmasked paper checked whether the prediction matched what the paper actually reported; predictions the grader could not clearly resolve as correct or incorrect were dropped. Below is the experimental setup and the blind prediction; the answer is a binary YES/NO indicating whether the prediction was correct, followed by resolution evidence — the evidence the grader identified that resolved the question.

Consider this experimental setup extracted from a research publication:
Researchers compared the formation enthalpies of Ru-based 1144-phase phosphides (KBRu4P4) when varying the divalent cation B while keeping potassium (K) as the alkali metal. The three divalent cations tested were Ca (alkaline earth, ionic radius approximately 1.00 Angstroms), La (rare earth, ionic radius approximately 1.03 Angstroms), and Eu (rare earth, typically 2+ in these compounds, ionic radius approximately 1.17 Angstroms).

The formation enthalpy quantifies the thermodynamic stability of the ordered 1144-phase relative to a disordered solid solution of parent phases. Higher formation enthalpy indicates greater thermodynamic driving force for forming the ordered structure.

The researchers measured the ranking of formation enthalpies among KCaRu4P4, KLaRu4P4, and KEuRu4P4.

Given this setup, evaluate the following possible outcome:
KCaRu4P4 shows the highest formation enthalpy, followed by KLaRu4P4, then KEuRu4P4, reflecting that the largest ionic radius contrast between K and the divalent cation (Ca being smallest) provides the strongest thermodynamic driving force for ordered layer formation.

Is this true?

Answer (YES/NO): NO